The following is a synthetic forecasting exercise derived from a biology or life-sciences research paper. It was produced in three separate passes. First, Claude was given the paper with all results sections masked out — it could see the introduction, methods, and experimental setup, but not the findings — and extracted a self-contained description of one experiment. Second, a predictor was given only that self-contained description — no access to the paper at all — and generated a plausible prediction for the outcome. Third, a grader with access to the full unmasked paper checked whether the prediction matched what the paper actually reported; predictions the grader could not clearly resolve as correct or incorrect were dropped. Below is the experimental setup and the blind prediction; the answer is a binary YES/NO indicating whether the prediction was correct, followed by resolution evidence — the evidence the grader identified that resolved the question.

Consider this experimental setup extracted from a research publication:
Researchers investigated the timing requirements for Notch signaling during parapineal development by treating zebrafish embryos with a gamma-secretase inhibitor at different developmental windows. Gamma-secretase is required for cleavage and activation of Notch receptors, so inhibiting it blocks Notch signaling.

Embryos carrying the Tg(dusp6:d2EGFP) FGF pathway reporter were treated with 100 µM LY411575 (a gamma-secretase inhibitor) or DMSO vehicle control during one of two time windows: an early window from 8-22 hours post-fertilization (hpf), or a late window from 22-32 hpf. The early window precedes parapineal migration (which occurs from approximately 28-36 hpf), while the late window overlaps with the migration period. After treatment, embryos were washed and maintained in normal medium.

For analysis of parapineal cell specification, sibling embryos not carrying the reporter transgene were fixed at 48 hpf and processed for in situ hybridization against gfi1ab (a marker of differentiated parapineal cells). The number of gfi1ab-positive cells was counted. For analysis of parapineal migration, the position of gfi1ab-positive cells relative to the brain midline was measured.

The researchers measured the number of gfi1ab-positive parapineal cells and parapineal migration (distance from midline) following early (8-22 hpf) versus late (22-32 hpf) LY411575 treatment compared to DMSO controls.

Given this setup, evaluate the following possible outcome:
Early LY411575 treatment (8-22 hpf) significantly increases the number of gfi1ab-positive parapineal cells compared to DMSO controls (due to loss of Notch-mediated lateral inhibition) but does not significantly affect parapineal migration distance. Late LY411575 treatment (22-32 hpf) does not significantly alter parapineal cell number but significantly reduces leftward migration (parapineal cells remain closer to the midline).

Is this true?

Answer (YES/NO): NO